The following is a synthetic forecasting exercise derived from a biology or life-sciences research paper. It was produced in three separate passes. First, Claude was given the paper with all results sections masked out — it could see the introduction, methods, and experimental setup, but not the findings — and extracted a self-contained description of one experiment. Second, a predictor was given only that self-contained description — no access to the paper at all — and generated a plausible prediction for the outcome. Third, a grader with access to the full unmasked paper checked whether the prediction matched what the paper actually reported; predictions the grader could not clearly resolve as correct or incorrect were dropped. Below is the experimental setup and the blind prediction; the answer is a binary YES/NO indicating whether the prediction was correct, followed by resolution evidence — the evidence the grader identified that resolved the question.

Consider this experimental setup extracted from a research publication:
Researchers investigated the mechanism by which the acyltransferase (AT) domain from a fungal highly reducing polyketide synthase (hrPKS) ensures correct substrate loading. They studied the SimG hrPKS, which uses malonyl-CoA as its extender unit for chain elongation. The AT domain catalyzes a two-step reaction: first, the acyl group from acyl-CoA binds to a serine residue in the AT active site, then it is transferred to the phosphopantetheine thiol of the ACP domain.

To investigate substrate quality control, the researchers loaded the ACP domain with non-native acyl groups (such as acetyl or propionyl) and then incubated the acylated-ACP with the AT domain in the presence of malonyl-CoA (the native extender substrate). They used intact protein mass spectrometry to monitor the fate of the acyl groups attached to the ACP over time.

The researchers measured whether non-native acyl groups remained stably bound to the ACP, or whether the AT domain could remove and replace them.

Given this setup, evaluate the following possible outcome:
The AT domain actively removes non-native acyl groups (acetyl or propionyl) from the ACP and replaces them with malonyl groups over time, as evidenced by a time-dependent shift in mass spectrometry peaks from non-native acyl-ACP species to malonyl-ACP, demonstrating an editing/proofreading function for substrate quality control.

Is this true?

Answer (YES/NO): NO